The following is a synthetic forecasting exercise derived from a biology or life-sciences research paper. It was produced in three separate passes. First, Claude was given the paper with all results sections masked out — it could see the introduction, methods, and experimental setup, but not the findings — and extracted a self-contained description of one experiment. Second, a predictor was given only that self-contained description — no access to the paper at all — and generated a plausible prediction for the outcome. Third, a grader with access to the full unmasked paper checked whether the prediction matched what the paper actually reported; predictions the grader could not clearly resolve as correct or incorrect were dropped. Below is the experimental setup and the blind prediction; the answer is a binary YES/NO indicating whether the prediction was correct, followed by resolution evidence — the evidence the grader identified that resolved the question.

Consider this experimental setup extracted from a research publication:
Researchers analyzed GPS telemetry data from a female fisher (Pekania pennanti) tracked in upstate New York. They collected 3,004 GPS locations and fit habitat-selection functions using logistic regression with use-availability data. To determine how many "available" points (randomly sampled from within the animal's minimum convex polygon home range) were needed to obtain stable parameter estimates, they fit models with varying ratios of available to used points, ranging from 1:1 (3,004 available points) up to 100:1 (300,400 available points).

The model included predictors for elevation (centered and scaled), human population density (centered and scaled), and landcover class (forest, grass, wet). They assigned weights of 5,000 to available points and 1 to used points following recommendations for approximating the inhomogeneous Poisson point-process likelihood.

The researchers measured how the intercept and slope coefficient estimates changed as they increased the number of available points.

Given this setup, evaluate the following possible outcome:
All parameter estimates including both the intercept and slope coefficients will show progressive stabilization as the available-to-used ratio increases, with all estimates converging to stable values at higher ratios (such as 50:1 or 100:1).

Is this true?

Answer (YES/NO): NO